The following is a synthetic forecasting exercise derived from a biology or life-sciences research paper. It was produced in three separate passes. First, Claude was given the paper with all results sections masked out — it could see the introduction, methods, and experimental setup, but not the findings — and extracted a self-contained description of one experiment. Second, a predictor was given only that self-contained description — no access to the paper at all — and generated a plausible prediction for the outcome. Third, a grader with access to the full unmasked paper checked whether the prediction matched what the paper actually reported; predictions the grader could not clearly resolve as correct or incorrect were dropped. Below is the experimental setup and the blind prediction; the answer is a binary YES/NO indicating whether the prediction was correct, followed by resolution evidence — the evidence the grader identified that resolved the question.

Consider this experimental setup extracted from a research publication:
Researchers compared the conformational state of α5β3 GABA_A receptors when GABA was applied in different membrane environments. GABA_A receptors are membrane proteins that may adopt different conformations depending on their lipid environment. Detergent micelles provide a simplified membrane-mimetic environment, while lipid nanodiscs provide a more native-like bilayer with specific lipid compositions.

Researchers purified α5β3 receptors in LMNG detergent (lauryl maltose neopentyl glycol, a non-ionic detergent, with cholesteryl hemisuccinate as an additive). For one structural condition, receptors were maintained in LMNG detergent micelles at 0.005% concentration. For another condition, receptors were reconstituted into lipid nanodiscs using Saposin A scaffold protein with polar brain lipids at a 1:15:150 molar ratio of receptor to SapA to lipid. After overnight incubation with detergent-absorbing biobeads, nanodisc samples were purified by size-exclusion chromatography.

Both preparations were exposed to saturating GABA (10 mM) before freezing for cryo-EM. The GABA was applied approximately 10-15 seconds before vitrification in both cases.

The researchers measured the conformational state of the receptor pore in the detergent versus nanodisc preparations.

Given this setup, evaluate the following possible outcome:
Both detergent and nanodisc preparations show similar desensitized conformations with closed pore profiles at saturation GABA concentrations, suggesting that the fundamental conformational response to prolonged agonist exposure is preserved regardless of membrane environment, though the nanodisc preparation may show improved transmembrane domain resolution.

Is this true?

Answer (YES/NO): YES